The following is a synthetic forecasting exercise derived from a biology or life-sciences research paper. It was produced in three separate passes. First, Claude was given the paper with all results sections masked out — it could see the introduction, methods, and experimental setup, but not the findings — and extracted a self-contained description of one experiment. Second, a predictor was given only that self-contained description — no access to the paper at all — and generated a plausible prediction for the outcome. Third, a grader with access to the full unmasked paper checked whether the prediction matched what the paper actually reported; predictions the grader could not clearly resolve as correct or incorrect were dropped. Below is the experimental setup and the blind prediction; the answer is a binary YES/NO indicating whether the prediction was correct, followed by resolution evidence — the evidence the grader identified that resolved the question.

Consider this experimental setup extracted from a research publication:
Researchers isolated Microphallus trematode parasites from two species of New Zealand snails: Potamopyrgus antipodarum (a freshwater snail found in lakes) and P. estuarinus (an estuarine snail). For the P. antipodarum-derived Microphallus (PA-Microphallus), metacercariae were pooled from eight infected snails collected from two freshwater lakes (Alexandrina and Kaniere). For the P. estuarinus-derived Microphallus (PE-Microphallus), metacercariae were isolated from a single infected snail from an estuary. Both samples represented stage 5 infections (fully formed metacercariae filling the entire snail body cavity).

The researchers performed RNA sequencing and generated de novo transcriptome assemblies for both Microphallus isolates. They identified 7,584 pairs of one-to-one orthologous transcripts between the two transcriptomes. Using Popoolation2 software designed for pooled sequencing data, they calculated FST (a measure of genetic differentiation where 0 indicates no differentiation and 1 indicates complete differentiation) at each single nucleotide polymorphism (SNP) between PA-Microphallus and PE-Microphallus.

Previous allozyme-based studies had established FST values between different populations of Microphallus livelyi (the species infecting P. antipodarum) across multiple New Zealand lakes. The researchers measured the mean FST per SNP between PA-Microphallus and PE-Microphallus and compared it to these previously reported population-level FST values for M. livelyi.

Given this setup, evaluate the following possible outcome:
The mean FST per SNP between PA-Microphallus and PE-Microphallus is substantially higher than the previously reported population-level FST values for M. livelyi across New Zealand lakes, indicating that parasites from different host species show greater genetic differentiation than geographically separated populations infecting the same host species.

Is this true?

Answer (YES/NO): YES